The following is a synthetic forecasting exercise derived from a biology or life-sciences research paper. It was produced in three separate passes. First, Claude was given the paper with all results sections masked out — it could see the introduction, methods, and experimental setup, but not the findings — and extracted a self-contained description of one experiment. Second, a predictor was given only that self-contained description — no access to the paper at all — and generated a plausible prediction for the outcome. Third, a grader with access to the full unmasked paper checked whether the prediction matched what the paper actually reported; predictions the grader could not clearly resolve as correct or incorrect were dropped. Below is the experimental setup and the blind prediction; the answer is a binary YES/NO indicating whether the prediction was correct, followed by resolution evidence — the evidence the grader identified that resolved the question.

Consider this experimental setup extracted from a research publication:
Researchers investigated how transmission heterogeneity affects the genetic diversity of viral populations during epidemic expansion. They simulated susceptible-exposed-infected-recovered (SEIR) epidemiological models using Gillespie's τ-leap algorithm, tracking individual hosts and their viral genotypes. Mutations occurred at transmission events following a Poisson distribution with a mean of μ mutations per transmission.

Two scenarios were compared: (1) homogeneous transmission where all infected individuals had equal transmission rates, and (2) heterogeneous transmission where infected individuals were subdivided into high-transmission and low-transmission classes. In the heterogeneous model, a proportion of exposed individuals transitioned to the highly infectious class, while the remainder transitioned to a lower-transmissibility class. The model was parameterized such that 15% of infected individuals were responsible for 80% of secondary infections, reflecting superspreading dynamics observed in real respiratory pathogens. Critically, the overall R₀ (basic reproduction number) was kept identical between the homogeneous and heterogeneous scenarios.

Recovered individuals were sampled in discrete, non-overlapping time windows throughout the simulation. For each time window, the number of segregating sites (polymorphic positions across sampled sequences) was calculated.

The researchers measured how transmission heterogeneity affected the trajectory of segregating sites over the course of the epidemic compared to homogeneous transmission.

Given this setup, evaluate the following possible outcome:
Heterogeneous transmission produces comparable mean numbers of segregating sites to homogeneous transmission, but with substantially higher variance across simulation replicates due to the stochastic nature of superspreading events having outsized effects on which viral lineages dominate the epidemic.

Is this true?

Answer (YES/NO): NO